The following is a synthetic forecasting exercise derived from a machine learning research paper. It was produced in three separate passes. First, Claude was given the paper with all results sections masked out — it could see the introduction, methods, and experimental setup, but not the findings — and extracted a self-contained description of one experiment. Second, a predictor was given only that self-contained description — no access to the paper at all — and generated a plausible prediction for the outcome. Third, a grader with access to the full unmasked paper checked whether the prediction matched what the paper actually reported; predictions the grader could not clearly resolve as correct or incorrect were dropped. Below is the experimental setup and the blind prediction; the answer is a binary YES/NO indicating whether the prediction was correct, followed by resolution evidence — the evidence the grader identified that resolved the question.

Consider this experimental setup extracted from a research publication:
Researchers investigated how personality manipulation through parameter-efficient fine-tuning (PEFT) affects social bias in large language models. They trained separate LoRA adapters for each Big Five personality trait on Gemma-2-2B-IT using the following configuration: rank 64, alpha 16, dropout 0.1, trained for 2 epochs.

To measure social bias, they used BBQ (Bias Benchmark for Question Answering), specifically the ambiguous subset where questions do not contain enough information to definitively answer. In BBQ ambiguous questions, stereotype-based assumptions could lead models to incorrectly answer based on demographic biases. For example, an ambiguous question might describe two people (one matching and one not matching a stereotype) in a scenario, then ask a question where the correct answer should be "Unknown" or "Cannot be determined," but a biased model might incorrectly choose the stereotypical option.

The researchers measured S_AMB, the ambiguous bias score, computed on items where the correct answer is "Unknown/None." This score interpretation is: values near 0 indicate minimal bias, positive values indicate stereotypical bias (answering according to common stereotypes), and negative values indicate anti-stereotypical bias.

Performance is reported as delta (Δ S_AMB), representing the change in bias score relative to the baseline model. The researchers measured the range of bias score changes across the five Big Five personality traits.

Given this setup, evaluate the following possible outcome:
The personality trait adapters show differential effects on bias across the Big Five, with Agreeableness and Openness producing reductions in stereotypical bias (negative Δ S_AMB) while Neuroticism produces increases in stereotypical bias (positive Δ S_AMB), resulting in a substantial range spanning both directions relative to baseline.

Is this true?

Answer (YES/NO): NO